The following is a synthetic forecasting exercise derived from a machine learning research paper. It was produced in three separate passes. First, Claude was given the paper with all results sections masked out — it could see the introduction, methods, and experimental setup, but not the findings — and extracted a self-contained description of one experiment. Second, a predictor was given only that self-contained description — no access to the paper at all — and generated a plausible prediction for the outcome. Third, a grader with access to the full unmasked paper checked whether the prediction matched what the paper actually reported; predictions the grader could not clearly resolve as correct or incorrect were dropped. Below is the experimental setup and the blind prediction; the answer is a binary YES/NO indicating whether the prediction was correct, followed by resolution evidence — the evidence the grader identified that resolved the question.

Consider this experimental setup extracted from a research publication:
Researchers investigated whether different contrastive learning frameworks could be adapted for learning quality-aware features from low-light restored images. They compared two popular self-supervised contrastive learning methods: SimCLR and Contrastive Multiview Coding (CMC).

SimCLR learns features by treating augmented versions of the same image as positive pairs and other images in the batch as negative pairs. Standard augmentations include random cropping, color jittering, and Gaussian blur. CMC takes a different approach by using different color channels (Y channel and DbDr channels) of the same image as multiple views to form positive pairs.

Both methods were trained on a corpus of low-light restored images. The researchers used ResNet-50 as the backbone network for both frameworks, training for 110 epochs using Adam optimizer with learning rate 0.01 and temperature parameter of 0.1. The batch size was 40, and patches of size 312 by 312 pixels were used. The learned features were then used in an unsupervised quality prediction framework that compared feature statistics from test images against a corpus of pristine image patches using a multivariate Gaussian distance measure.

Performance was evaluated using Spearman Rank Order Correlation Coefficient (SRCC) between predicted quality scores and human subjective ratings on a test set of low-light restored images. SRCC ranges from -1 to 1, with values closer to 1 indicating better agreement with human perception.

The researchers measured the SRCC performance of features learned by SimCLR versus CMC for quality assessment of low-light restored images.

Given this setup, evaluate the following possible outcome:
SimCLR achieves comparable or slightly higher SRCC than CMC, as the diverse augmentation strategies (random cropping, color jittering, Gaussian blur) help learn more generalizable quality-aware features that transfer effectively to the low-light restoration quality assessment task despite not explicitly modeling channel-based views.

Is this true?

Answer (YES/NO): NO